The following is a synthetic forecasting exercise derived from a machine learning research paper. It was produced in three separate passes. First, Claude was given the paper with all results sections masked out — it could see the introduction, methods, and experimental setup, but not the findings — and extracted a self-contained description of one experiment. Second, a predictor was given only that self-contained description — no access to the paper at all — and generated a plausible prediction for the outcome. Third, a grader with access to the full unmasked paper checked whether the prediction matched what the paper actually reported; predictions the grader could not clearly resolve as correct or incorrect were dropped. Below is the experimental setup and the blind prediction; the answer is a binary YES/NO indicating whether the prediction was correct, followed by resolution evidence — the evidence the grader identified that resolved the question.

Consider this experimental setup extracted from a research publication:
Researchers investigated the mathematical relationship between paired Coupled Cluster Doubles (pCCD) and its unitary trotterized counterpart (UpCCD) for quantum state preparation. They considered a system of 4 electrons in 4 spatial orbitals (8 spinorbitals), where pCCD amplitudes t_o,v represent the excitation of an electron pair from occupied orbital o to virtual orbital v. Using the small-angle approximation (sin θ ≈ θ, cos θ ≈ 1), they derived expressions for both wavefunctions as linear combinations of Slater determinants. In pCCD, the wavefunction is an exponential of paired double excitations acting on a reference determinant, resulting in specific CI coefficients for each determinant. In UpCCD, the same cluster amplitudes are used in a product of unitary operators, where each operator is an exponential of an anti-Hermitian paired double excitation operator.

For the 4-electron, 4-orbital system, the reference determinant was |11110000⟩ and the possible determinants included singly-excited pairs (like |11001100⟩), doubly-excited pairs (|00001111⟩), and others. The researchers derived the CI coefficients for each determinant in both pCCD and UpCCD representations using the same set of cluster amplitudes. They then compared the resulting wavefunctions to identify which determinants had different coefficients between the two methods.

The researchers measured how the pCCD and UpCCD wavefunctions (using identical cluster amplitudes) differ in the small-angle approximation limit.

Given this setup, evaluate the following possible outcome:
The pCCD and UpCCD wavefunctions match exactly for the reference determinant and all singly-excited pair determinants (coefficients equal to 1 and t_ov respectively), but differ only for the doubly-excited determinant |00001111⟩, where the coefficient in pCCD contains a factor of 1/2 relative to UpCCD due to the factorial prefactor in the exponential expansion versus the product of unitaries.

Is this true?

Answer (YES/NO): NO